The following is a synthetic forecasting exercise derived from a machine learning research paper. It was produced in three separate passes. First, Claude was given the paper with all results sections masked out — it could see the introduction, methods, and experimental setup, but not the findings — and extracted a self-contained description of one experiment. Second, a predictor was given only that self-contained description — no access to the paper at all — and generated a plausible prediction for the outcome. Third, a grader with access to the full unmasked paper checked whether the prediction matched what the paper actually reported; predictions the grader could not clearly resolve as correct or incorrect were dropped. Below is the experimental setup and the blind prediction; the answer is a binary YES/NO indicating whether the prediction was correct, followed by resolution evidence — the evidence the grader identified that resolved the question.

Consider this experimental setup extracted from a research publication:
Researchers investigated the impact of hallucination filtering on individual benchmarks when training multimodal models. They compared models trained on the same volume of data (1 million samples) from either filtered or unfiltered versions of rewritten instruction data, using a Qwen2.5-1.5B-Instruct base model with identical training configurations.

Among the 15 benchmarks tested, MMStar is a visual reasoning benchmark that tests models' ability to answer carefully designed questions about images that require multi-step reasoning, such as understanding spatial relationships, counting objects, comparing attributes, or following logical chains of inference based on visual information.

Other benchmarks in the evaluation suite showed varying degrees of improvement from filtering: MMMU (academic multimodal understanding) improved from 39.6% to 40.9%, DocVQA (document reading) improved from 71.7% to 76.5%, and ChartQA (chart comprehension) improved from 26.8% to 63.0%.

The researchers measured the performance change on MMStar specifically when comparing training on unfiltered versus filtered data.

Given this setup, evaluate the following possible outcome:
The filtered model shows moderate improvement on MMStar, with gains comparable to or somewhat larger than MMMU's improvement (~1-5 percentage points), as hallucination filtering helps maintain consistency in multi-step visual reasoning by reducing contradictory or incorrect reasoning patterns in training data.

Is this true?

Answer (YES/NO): NO